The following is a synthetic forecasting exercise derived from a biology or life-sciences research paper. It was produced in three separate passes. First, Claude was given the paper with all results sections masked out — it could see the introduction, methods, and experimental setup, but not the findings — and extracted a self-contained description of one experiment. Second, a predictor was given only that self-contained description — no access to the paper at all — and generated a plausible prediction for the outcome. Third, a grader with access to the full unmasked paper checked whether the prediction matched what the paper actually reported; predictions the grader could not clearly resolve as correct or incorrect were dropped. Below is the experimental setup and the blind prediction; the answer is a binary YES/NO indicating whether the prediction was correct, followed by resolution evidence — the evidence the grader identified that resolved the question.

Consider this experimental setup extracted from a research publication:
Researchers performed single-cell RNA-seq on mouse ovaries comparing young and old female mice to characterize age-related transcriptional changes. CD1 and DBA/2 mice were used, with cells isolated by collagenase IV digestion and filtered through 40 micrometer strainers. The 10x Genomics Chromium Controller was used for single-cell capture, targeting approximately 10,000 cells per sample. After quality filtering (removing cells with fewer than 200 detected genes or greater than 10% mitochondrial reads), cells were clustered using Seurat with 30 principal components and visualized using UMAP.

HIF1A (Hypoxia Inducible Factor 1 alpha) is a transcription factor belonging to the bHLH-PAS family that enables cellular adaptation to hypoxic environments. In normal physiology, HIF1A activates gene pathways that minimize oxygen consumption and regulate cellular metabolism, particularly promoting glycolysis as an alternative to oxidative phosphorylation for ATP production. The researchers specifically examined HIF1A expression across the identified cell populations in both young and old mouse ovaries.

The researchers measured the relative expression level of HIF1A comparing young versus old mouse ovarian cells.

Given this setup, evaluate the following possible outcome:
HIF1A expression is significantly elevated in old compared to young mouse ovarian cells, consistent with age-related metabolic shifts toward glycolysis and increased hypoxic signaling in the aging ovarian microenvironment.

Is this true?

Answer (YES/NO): NO